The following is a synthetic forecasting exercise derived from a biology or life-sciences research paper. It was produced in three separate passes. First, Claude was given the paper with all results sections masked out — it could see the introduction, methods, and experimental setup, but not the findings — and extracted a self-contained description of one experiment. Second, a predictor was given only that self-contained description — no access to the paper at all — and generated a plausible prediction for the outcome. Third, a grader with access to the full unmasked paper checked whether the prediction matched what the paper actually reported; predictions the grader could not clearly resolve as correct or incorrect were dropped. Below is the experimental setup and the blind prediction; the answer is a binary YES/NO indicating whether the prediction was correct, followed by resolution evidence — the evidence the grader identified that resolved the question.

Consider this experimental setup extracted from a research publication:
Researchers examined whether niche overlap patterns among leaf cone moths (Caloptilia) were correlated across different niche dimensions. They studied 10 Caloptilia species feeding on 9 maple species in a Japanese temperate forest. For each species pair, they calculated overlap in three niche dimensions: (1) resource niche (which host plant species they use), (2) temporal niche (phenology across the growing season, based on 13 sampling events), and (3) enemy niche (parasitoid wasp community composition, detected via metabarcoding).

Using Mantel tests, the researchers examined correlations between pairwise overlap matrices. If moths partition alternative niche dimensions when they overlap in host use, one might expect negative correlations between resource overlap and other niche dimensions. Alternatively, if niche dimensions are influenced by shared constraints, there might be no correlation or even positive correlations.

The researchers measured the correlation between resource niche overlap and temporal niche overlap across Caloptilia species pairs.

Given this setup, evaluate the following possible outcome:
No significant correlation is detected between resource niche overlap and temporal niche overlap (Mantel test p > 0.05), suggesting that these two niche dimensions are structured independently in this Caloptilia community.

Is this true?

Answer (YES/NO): YES